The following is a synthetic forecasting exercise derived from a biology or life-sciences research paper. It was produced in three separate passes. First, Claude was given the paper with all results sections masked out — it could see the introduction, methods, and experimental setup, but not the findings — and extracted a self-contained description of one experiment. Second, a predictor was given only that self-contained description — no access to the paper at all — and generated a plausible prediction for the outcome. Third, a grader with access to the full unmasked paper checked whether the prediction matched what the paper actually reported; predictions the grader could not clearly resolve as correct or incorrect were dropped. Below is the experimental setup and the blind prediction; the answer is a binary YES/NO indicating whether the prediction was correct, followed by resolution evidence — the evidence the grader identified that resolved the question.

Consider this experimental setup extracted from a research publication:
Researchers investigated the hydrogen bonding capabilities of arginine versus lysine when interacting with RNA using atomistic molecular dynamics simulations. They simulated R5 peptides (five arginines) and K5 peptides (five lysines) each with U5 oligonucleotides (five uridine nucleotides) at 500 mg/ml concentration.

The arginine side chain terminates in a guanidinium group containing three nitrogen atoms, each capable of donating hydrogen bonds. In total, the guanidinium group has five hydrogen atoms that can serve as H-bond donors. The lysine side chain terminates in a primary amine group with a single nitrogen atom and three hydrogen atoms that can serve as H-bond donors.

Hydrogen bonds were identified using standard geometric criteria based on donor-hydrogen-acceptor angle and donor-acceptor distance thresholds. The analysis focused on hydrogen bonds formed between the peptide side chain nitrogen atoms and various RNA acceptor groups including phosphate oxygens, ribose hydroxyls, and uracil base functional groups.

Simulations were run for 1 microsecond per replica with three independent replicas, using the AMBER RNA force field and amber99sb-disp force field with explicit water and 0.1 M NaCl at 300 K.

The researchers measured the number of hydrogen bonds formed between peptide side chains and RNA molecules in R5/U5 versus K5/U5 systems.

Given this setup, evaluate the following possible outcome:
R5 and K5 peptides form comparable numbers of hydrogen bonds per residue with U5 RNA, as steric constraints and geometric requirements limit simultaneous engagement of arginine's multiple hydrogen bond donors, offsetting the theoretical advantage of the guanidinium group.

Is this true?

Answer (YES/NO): NO